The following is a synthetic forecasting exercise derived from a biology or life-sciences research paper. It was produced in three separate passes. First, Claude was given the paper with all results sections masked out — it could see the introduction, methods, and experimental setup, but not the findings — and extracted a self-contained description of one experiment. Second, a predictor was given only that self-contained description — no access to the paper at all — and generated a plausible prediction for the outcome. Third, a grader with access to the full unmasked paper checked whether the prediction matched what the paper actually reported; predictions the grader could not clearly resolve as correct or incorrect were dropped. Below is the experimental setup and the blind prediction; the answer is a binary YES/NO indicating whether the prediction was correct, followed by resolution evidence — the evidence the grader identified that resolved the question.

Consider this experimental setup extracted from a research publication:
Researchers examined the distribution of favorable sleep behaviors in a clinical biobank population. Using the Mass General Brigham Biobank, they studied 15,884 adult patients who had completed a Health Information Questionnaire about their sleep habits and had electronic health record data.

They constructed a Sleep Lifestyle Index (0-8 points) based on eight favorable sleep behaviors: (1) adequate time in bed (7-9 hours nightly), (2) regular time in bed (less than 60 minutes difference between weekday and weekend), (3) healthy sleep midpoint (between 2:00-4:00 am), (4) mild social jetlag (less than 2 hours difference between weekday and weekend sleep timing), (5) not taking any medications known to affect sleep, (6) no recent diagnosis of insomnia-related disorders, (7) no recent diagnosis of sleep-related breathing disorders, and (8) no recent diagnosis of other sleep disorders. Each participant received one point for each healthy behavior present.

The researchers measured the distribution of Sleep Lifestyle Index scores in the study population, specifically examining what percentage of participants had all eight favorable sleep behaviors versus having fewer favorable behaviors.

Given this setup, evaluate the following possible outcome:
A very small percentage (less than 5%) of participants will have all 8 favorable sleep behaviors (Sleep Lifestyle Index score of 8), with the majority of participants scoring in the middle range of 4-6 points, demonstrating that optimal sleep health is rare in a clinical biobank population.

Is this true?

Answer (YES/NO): NO